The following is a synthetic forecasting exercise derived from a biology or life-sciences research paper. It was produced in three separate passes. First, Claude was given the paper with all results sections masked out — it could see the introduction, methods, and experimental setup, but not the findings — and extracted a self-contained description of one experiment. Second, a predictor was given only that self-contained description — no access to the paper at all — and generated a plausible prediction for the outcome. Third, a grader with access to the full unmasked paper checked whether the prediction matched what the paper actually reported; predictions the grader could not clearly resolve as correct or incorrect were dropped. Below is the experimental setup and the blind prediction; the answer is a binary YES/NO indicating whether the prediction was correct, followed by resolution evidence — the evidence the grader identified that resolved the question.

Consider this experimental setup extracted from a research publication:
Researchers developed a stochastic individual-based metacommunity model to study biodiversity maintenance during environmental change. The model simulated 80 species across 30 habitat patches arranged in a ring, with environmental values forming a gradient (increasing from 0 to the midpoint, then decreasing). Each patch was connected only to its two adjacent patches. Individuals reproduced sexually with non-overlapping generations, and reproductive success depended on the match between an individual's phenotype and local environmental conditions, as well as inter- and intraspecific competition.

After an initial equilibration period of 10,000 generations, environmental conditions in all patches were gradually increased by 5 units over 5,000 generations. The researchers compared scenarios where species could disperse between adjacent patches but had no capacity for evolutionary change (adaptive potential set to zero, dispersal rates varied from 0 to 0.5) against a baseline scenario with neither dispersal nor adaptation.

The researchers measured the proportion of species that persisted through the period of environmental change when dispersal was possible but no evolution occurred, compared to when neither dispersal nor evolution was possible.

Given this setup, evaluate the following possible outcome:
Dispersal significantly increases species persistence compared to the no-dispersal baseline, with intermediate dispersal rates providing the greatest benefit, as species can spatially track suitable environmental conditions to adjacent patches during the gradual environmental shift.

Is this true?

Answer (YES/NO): NO